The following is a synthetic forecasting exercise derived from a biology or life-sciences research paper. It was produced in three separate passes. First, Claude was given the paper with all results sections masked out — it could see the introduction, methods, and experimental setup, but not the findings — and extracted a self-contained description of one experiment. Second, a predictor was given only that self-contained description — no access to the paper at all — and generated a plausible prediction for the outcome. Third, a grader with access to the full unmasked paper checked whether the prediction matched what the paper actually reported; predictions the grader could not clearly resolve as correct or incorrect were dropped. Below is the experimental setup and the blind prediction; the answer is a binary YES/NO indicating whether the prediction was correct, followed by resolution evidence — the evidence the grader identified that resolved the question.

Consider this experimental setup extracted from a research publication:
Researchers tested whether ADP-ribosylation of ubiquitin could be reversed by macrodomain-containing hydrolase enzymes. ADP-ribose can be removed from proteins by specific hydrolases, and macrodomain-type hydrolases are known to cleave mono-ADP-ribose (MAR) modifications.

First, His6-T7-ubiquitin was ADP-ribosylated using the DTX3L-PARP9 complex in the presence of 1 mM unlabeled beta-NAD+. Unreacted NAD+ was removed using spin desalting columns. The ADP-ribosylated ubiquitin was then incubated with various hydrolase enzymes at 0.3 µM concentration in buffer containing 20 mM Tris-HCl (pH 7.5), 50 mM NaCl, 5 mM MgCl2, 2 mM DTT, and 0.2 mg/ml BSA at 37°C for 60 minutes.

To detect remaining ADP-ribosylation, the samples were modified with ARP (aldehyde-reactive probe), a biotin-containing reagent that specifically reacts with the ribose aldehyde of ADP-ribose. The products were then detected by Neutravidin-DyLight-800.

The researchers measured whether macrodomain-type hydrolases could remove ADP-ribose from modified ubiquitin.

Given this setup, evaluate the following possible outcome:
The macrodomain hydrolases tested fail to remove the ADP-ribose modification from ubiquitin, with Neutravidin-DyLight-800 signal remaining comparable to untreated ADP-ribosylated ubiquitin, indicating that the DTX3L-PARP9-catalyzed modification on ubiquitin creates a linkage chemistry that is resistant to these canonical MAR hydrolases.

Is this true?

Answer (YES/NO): NO